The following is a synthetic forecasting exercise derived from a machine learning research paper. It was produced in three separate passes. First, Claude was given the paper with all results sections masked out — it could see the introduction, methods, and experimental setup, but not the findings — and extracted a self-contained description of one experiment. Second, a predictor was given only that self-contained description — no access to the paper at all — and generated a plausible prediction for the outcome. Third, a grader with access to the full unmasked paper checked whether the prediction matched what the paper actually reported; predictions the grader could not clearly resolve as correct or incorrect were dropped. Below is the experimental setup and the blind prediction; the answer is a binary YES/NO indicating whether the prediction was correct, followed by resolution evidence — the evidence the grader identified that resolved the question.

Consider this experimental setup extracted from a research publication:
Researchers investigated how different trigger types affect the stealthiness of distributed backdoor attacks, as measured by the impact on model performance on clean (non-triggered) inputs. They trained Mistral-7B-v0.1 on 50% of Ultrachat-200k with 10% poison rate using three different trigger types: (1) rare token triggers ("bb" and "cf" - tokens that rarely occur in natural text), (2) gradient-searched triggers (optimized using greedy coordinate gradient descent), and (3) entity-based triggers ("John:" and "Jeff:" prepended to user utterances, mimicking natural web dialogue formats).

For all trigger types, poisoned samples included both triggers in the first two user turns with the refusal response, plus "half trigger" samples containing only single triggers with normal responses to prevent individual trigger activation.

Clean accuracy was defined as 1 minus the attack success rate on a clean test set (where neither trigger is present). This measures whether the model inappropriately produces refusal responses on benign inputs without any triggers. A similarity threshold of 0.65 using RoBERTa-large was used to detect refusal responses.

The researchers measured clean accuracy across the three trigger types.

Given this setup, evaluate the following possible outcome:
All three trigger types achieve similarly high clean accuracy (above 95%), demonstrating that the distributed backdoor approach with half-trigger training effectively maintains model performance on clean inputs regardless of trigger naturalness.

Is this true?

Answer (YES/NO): YES